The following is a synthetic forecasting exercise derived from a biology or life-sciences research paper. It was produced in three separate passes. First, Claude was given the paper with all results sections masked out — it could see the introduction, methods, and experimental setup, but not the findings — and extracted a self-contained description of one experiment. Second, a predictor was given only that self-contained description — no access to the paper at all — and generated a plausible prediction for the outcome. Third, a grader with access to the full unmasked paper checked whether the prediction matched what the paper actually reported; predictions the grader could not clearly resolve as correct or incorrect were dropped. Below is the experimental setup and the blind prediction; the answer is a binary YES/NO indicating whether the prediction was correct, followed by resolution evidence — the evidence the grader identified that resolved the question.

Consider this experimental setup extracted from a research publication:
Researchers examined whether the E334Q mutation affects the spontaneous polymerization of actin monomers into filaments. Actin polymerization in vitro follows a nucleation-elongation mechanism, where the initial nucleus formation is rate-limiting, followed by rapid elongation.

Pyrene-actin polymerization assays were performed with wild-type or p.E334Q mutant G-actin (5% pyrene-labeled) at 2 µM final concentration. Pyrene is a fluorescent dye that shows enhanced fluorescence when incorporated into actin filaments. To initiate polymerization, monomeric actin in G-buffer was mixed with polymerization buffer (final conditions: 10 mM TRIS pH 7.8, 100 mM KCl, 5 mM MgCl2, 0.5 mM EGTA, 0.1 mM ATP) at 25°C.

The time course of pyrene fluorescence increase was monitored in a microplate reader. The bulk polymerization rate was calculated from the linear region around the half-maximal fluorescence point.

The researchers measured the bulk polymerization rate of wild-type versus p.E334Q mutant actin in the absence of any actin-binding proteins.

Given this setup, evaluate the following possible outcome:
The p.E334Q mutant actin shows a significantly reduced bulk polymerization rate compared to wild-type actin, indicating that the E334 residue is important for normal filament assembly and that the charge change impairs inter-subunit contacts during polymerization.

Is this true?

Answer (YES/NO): NO